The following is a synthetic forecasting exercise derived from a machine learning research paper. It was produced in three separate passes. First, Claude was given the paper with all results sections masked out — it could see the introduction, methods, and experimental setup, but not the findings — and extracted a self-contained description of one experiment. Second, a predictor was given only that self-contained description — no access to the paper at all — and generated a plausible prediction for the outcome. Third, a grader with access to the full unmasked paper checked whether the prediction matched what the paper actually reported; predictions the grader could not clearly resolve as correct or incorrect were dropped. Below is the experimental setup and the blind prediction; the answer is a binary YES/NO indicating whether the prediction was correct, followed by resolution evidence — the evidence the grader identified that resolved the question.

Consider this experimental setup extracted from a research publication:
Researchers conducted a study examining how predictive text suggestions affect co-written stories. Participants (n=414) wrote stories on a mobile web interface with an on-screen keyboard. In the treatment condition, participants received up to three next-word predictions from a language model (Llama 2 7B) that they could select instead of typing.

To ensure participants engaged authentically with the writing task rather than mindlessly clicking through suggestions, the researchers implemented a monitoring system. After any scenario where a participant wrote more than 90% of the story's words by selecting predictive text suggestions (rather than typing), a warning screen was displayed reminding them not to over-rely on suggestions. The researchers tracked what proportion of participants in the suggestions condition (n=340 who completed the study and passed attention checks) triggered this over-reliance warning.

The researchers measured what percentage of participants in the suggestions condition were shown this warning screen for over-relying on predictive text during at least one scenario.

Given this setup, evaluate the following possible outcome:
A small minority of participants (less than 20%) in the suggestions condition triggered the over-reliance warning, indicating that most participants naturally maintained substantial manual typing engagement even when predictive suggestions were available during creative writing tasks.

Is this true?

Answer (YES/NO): NO